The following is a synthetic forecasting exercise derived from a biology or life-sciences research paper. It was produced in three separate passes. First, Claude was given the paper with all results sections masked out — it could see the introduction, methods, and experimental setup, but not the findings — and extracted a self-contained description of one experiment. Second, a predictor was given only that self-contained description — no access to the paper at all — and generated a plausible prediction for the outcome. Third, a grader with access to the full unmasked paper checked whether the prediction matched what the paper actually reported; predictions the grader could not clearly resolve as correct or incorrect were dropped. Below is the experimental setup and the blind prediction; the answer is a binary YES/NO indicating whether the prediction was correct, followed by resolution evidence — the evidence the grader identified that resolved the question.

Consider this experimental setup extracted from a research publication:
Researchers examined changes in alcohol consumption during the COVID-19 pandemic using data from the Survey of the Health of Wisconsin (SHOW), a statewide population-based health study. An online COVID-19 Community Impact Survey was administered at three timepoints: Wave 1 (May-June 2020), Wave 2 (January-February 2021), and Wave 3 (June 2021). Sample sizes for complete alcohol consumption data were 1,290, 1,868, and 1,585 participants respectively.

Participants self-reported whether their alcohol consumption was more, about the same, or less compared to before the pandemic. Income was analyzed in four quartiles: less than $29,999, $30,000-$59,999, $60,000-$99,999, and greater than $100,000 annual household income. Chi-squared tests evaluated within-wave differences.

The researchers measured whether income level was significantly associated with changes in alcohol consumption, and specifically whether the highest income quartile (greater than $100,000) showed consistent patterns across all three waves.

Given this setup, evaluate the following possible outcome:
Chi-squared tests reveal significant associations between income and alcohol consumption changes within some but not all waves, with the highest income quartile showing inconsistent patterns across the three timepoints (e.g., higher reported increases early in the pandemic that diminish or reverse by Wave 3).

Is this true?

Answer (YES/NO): YES